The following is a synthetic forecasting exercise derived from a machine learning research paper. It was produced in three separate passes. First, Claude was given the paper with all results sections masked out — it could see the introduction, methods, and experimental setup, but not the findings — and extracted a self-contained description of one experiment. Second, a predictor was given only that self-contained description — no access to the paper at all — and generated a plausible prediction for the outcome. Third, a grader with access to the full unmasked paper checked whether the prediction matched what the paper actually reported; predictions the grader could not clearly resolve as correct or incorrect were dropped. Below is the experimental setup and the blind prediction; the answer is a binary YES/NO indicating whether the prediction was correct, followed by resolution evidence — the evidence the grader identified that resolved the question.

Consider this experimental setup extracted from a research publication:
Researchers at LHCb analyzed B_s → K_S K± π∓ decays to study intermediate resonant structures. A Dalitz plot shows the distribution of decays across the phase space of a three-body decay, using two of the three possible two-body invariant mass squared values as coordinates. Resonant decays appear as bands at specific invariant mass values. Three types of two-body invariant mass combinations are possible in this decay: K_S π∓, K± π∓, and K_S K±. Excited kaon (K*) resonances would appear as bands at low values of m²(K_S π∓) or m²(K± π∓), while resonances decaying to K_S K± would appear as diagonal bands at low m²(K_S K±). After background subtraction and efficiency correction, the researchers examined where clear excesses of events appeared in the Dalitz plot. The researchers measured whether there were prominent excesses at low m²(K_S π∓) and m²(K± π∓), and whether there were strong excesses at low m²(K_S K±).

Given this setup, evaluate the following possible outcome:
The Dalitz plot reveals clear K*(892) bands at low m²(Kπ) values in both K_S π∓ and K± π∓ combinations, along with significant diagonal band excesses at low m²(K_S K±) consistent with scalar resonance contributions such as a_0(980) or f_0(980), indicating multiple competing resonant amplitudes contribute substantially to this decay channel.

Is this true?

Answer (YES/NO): NO